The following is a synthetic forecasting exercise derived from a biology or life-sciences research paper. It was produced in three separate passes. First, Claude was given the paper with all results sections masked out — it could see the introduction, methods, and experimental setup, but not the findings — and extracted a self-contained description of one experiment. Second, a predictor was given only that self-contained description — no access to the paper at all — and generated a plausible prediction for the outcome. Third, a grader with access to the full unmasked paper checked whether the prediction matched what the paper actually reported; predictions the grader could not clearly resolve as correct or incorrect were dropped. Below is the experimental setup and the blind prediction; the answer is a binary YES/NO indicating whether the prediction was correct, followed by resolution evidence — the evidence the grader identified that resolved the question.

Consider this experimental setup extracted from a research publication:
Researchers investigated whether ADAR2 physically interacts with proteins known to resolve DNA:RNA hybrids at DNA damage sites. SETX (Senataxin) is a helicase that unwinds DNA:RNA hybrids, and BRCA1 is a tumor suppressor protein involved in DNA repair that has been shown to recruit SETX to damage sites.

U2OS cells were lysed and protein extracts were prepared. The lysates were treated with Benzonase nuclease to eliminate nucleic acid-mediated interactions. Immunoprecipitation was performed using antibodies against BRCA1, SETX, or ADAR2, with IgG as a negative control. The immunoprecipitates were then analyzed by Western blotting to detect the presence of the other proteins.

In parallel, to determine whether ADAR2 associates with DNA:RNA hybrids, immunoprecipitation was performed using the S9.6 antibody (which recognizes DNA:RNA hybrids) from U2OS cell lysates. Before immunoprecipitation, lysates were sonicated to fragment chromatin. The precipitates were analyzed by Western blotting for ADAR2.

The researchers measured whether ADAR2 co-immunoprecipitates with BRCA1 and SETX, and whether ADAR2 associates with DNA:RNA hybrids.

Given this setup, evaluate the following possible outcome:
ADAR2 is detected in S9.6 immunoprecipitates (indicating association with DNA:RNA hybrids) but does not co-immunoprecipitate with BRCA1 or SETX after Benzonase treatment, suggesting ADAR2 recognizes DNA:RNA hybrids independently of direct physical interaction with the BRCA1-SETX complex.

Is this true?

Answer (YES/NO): NO